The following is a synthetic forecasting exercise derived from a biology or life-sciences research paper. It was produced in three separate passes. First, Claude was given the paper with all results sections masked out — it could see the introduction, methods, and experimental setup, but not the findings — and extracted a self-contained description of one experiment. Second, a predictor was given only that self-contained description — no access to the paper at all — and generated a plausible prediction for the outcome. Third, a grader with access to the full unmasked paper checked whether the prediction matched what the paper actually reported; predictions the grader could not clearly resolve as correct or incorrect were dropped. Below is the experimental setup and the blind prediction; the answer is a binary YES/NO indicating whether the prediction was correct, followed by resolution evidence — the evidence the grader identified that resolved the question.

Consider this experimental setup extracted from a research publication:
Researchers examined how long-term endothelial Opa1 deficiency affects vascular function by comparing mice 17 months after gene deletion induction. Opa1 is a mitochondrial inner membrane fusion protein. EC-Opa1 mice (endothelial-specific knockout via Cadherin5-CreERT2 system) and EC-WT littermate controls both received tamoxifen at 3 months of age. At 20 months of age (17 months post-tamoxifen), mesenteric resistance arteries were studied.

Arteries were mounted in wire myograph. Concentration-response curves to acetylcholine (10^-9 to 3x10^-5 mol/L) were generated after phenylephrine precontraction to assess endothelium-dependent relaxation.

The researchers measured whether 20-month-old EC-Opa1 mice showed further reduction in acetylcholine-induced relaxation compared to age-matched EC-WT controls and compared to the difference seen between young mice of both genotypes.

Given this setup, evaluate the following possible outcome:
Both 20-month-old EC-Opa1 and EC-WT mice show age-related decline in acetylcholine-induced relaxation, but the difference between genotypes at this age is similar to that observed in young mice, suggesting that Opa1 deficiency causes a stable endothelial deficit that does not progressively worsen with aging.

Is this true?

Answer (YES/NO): NO